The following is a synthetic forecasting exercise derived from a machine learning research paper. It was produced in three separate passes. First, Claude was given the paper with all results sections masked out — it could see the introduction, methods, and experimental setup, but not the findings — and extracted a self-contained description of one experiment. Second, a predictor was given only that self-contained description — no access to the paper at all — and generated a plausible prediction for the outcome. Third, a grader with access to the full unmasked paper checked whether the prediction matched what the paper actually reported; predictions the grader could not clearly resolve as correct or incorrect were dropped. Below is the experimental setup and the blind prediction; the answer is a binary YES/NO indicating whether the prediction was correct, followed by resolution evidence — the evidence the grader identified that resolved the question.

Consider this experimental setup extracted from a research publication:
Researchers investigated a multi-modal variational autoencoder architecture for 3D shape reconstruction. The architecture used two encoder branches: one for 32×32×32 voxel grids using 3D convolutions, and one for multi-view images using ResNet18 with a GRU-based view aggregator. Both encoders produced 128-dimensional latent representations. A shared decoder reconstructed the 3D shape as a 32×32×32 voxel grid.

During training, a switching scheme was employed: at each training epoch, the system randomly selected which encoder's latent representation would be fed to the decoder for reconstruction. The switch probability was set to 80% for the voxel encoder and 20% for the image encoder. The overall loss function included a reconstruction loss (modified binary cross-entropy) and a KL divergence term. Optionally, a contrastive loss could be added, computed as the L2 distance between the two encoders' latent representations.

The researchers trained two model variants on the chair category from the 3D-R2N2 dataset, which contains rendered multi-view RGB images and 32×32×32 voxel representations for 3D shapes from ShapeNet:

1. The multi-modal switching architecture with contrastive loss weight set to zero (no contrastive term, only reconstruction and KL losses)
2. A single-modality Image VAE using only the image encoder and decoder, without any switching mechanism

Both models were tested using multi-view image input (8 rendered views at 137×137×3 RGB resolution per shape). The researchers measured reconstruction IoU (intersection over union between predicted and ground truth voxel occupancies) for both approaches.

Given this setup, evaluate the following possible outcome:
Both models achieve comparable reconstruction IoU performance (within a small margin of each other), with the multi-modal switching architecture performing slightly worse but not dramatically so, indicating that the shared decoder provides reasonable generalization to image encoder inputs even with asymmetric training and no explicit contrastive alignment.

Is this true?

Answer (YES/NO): YES